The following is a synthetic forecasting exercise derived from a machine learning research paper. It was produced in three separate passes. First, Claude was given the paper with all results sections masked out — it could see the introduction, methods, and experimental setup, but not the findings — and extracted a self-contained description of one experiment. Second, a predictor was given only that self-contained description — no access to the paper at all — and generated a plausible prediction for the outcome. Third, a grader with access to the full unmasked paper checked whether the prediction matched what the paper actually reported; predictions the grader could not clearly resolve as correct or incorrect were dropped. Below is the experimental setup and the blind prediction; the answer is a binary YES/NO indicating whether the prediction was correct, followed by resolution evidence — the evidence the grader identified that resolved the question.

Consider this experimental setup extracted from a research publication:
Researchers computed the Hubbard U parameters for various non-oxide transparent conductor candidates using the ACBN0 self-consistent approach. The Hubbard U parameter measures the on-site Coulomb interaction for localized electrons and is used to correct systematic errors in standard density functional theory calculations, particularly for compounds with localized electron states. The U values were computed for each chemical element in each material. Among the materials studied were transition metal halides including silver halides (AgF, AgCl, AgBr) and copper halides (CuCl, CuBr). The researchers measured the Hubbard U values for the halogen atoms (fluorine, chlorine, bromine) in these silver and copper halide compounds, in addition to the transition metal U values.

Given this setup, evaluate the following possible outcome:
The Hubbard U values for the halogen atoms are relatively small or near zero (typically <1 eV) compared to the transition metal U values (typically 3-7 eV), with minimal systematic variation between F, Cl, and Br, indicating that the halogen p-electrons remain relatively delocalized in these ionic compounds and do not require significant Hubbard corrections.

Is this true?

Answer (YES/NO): NO